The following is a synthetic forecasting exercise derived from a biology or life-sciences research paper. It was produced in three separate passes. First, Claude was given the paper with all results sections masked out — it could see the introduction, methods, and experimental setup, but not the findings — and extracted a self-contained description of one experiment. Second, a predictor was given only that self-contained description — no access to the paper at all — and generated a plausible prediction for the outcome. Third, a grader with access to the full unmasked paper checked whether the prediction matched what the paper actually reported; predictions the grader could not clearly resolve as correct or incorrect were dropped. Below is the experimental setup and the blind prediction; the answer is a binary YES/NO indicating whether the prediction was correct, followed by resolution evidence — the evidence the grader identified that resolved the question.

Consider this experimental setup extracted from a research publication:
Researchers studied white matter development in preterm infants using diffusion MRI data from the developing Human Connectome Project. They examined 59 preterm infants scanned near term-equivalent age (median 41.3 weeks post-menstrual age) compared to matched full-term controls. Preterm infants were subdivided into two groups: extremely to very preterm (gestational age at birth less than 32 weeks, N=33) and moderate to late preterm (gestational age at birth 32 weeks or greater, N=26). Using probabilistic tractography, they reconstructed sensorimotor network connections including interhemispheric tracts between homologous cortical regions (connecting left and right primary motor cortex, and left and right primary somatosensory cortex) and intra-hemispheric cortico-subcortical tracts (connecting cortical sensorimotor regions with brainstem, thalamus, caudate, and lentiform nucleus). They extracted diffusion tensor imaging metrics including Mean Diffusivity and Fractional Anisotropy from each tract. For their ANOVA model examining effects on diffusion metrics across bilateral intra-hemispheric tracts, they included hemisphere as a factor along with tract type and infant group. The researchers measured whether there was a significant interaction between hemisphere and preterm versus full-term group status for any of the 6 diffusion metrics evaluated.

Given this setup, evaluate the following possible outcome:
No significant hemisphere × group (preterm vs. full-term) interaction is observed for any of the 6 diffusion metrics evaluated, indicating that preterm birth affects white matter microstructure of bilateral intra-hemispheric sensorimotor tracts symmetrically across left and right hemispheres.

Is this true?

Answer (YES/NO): YES